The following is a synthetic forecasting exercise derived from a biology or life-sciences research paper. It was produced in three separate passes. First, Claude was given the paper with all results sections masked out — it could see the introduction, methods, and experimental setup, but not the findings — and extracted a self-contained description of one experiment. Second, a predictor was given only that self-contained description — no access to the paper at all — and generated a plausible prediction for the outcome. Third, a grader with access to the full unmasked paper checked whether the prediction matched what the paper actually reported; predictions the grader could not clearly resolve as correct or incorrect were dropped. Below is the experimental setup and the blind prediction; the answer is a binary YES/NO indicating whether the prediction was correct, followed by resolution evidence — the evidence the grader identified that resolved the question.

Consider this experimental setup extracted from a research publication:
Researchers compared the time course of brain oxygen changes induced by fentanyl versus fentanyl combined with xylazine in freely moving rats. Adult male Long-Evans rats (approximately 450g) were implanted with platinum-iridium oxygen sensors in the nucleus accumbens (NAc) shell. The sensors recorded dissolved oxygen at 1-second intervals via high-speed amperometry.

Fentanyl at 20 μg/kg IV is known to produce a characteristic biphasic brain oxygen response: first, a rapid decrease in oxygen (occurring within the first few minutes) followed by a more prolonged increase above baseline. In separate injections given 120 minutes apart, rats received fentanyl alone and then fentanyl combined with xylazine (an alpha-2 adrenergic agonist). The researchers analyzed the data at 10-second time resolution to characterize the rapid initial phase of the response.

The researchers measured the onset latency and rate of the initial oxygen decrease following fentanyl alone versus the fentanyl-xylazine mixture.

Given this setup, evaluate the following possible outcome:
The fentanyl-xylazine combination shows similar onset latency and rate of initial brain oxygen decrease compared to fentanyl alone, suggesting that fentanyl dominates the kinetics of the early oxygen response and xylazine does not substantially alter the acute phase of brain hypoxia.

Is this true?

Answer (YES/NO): YES